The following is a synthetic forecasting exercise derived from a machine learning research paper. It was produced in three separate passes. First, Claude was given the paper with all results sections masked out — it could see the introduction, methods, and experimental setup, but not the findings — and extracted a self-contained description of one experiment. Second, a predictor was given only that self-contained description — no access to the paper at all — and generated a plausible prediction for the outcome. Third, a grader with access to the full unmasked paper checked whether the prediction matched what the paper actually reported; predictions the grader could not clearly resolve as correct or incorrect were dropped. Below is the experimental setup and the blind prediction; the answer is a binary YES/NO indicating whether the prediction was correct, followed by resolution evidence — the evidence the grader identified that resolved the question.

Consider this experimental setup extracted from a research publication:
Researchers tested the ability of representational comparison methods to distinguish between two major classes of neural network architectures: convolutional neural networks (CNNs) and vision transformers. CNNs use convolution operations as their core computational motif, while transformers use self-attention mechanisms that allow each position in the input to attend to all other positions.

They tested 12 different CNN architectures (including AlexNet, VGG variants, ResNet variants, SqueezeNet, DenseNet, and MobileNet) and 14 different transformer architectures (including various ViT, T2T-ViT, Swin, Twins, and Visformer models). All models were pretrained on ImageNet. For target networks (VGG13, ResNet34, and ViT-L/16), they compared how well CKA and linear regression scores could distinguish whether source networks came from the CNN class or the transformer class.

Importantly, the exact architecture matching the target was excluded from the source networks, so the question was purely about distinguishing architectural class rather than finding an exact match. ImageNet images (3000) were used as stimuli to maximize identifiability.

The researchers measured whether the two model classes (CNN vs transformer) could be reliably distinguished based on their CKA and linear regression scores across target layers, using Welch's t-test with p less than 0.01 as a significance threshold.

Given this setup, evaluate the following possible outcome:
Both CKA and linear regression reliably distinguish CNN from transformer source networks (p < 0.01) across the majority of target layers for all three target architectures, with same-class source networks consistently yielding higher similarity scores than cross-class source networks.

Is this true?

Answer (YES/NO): NO